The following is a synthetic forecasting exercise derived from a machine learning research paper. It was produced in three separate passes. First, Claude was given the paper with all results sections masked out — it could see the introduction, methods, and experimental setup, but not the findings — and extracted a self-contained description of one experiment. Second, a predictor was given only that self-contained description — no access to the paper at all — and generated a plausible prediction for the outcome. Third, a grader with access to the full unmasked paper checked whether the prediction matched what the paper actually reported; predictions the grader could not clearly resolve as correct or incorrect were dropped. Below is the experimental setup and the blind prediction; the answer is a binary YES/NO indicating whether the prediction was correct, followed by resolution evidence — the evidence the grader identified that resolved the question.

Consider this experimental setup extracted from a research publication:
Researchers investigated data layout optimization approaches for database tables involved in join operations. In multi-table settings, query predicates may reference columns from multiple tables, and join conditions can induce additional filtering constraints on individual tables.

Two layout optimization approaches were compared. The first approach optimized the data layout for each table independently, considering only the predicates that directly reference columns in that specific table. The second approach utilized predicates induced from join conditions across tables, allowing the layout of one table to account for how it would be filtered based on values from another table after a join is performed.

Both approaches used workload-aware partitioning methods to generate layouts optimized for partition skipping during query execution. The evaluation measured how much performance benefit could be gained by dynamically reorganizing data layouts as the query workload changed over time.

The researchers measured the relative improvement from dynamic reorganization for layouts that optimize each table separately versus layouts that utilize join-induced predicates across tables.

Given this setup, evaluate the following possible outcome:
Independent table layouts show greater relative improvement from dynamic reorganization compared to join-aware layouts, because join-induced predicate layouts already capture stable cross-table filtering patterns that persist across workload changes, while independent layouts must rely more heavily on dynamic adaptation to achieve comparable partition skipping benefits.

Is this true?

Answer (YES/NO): NO